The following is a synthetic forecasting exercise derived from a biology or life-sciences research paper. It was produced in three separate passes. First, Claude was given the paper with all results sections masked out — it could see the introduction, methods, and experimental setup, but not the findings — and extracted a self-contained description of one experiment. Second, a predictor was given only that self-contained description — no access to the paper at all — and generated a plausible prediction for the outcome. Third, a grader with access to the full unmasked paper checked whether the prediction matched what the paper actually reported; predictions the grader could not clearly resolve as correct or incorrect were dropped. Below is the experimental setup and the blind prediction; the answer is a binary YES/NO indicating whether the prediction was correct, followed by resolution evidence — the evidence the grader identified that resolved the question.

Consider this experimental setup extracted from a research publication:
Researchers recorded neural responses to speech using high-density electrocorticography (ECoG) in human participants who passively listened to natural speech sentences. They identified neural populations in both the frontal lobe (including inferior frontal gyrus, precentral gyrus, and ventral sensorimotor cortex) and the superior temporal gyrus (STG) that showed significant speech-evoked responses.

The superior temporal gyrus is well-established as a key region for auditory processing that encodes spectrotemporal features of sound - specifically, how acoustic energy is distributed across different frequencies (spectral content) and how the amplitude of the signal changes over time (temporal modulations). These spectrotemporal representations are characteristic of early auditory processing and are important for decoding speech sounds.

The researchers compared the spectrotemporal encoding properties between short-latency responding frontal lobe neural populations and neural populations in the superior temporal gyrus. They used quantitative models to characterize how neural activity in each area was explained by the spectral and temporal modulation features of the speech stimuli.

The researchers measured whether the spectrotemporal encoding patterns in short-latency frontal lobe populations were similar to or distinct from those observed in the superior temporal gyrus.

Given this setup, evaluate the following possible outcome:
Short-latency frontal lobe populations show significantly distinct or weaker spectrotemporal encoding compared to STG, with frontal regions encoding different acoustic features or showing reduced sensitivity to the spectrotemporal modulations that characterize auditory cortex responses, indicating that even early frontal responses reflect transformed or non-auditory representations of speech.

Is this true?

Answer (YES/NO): NO